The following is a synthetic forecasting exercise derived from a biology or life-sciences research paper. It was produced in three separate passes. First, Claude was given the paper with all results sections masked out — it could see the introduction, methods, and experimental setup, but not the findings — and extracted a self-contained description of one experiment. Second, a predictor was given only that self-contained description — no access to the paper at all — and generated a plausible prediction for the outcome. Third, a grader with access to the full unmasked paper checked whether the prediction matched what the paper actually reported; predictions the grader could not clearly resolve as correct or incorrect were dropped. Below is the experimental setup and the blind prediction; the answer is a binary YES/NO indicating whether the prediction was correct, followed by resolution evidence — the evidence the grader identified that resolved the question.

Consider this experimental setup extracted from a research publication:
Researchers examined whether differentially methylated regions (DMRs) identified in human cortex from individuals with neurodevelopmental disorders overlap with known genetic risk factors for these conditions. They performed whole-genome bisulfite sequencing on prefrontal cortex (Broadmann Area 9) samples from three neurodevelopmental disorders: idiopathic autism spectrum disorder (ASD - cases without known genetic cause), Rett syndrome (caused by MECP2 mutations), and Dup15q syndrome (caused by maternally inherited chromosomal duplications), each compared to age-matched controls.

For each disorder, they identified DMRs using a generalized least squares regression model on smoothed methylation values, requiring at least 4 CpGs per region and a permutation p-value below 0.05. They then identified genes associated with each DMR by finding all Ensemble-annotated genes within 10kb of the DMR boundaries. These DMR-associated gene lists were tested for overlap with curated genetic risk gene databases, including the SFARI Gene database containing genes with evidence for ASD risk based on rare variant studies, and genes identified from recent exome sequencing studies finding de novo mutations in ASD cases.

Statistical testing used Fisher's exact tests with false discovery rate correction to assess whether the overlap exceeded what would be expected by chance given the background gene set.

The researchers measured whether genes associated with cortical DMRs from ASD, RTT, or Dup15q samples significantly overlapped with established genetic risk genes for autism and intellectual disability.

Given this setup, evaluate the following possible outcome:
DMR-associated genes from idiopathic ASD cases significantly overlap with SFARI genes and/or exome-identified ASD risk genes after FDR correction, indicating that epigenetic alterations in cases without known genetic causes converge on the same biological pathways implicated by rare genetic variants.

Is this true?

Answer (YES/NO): YES